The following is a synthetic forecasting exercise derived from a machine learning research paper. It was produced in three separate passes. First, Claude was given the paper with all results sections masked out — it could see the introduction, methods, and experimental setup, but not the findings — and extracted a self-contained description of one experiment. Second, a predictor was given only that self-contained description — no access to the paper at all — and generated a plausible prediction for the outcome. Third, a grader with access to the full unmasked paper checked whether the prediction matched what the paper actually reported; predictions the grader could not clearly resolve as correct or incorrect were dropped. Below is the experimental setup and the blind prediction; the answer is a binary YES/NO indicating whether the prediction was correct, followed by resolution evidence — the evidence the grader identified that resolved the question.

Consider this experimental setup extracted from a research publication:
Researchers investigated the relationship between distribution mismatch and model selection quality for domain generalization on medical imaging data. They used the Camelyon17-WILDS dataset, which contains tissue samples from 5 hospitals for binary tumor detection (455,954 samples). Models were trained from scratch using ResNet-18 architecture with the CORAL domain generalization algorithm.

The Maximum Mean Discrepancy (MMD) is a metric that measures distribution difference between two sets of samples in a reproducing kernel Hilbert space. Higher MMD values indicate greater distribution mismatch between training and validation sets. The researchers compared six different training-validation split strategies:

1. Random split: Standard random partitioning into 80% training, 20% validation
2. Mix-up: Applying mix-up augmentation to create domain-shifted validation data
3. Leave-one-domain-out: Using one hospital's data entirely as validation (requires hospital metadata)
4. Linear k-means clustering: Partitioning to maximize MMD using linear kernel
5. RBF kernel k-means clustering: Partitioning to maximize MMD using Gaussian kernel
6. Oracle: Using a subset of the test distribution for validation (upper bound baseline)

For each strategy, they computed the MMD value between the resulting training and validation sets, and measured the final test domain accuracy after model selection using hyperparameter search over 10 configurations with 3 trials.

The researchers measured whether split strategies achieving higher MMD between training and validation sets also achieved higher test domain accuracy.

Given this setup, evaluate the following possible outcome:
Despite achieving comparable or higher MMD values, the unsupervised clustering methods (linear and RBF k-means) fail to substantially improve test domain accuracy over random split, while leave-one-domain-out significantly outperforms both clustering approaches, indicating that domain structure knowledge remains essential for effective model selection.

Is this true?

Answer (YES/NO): NO